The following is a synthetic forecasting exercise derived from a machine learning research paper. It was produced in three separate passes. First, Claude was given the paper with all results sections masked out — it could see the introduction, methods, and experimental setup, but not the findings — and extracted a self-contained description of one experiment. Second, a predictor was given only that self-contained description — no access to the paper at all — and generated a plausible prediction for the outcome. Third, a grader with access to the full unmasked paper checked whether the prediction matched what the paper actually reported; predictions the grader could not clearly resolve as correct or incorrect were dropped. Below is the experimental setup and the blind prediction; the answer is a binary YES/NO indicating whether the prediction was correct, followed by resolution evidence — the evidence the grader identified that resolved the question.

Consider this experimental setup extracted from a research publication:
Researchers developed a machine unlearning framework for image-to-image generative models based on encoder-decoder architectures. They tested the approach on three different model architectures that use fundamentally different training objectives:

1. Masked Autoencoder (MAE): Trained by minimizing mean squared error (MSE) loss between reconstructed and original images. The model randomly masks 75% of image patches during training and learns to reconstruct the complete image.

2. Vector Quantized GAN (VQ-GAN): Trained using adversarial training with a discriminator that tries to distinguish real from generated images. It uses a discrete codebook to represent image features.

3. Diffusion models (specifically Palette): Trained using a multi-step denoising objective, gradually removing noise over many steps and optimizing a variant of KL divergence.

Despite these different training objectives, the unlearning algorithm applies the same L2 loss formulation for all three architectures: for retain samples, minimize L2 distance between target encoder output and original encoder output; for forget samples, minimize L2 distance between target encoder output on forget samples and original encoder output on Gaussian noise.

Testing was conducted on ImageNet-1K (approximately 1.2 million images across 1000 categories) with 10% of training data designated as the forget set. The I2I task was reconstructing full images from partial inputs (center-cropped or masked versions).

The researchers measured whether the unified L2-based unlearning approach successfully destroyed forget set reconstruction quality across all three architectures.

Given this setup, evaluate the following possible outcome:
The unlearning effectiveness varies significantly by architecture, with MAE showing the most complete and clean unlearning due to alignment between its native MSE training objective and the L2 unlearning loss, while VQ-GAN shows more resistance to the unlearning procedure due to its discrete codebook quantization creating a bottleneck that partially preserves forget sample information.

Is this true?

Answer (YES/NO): NO